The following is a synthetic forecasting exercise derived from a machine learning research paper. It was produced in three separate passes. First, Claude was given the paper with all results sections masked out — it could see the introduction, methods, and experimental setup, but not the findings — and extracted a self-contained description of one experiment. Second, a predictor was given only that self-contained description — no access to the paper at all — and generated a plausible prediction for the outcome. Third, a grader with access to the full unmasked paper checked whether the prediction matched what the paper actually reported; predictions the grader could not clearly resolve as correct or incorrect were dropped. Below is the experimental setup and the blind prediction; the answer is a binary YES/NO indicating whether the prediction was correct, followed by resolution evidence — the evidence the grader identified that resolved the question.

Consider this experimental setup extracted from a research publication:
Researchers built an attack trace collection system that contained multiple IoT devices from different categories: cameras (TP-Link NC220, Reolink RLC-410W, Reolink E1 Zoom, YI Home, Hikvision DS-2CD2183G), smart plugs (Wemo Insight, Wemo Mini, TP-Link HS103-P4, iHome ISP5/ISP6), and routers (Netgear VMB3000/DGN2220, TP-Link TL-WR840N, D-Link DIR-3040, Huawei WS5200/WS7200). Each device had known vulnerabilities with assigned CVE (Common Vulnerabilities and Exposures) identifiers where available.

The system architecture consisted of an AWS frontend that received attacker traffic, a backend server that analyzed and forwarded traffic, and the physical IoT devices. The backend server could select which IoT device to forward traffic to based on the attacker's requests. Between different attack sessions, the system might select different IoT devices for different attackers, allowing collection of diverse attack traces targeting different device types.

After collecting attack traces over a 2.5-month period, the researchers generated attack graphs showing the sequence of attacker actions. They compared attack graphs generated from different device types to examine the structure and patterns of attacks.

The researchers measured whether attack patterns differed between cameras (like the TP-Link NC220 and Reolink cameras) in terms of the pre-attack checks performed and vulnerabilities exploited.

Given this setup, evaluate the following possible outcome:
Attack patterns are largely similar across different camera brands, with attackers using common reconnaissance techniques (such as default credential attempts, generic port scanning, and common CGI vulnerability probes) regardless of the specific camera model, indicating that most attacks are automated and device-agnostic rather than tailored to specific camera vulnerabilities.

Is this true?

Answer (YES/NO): NO